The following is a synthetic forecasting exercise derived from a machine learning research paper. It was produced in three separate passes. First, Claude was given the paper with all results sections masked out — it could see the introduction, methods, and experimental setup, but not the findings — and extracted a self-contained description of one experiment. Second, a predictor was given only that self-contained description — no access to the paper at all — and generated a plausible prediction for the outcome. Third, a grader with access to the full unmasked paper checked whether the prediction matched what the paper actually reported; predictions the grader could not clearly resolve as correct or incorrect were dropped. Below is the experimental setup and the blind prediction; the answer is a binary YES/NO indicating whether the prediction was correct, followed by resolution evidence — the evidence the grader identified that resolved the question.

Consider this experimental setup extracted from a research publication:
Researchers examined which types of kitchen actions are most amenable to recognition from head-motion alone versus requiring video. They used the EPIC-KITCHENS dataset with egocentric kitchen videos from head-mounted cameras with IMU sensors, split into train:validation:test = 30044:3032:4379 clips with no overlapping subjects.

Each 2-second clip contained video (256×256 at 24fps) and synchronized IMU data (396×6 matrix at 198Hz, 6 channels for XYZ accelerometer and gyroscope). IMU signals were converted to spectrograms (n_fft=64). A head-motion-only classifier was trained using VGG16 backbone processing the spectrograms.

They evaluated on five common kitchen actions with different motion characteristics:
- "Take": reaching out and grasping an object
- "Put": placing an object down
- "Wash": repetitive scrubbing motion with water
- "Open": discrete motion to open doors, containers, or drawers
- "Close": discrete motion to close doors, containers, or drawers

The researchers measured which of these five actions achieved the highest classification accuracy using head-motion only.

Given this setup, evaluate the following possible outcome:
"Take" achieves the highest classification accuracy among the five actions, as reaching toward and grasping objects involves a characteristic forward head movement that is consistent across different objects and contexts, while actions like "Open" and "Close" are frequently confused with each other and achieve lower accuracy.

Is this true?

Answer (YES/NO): YES